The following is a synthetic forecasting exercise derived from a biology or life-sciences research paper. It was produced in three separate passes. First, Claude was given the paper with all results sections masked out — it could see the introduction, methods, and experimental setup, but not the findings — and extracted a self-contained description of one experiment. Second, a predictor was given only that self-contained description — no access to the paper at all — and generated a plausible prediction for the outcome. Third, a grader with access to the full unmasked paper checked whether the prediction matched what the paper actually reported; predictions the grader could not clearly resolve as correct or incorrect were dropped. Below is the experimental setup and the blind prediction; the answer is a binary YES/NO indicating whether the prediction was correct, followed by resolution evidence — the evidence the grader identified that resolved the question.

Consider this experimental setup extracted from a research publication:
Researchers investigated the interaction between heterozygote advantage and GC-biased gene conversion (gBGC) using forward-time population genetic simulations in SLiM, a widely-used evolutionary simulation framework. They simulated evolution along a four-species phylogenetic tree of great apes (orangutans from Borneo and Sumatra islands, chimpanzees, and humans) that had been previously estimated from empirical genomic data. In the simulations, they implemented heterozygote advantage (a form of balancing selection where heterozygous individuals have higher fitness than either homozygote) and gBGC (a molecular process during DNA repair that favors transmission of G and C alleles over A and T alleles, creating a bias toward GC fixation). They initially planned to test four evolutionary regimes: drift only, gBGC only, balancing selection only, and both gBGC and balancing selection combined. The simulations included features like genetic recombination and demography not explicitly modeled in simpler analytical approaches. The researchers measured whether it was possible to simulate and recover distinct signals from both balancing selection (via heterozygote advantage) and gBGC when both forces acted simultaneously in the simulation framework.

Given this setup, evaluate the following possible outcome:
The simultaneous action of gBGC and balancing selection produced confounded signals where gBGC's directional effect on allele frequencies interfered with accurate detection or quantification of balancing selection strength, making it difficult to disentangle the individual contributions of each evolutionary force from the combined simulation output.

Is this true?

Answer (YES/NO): NO